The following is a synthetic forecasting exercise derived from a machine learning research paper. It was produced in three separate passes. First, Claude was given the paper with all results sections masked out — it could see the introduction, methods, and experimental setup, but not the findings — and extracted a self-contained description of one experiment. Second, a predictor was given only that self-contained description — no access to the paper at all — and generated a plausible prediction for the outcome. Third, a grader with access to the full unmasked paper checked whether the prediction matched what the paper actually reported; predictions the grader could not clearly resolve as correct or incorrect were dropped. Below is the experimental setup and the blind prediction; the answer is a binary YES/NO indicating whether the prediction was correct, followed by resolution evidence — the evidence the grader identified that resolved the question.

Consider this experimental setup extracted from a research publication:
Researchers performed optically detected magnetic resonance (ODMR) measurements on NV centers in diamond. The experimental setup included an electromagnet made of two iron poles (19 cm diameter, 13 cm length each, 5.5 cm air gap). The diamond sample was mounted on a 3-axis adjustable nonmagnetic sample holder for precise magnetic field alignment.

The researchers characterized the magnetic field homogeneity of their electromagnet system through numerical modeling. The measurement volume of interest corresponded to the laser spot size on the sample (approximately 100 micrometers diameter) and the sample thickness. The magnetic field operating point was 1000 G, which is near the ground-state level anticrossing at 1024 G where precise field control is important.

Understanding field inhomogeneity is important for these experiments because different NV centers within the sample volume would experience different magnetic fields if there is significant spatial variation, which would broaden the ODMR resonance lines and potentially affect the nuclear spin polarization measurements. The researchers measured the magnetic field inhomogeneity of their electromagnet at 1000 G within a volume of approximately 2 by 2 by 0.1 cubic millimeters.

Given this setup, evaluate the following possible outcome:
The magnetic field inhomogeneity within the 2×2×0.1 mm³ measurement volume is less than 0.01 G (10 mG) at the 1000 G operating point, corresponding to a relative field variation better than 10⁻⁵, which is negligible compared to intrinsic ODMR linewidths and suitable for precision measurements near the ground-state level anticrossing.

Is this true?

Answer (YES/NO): YES